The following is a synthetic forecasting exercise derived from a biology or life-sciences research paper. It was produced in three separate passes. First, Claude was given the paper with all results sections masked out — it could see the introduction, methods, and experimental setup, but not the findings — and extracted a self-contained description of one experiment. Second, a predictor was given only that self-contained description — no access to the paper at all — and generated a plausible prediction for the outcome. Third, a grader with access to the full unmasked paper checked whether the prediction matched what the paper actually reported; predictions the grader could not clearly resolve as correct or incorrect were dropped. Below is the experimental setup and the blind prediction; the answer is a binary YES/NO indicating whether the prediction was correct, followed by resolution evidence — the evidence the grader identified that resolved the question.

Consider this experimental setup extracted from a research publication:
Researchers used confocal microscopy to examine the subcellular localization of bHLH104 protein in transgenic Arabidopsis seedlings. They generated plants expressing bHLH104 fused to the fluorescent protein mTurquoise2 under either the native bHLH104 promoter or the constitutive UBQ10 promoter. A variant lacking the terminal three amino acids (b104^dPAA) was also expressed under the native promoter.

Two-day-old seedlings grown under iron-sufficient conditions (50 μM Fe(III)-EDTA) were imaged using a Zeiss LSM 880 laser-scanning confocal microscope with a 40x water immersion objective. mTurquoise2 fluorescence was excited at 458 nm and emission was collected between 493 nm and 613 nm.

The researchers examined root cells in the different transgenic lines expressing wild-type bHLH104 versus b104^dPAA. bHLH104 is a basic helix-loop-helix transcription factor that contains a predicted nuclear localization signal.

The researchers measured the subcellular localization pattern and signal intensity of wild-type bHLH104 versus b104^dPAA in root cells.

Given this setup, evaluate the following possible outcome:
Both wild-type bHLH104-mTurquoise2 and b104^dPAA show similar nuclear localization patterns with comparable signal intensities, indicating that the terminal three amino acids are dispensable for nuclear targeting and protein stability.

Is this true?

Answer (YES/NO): NO